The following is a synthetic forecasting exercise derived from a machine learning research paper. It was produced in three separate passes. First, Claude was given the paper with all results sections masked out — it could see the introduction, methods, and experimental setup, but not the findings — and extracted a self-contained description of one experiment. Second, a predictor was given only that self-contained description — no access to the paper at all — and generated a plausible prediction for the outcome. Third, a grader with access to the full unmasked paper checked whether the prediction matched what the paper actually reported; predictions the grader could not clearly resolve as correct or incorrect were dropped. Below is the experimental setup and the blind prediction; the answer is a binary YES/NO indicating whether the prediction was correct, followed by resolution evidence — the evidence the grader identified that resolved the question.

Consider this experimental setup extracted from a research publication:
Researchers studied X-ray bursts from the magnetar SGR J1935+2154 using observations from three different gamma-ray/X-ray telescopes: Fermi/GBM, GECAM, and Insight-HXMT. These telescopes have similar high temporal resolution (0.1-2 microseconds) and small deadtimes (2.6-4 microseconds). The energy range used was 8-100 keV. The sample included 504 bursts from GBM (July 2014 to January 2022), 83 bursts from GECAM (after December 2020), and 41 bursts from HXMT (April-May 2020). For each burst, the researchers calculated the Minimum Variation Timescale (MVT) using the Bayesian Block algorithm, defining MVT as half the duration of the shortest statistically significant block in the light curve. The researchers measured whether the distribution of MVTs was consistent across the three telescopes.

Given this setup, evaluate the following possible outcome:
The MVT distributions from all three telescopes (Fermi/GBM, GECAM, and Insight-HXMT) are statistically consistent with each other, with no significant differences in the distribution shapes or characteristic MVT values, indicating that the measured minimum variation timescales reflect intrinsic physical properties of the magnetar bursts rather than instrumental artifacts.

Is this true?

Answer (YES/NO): YES